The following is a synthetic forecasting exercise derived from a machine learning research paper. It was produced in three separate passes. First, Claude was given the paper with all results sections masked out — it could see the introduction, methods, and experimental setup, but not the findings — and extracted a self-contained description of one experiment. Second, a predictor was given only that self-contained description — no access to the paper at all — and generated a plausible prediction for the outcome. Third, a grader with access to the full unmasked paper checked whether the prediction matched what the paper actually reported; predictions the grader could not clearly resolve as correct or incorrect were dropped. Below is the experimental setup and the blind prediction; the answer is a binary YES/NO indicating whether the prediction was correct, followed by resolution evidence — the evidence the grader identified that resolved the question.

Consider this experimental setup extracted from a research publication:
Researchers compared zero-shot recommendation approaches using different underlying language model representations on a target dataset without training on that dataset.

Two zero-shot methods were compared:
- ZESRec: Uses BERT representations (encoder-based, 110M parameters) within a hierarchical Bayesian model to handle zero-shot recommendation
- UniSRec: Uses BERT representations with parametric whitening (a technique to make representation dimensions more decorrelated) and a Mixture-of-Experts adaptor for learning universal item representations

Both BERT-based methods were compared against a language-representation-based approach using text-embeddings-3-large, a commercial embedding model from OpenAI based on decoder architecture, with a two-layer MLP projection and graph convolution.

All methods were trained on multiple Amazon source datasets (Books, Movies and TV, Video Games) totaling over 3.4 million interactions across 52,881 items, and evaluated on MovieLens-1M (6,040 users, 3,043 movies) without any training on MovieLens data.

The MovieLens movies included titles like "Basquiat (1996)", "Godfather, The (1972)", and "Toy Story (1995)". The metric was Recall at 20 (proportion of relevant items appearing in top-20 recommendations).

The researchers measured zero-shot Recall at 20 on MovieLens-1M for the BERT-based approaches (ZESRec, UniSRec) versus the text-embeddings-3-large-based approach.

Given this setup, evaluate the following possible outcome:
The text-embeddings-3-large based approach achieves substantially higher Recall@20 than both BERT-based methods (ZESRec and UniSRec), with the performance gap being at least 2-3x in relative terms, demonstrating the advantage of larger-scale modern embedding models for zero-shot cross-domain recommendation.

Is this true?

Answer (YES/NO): YES